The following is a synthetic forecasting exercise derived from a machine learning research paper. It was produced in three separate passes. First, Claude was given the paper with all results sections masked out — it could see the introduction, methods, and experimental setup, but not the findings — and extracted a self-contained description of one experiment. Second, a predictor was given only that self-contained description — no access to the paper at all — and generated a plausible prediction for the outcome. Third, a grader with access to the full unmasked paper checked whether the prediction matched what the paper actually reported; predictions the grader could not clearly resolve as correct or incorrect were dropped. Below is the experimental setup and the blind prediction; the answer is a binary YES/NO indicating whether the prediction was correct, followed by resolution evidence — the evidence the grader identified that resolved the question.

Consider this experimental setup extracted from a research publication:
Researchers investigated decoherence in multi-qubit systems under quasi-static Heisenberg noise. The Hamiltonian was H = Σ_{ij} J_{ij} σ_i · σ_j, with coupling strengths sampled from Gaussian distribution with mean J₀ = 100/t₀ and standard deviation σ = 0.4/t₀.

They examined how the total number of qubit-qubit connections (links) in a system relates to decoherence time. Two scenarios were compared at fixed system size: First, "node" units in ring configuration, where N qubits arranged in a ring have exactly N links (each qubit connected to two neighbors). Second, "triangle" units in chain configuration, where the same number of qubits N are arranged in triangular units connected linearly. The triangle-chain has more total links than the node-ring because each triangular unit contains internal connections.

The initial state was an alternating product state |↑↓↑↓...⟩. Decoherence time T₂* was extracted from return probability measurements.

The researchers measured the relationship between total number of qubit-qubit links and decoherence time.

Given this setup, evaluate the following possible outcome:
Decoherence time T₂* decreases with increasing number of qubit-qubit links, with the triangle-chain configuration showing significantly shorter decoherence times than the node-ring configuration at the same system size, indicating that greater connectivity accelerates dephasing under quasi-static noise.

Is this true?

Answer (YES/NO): NO